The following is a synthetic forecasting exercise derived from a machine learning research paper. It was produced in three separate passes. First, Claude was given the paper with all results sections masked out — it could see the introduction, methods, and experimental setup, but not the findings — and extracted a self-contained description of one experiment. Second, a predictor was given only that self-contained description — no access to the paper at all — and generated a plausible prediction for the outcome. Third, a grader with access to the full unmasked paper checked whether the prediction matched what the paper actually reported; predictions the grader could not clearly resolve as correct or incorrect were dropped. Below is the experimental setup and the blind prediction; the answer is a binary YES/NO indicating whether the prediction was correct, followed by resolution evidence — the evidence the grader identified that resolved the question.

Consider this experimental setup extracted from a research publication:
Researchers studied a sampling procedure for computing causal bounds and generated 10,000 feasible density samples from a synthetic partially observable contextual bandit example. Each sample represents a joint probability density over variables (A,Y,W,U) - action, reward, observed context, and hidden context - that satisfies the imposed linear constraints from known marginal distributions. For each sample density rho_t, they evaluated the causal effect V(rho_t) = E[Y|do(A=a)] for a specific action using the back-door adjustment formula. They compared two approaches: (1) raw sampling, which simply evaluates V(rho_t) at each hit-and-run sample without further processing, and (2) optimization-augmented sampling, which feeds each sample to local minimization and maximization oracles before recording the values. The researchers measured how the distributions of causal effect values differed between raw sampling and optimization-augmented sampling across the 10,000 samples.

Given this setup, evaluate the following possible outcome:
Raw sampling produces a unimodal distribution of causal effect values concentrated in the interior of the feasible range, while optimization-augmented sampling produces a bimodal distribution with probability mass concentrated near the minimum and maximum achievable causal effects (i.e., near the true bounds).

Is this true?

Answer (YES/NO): NO